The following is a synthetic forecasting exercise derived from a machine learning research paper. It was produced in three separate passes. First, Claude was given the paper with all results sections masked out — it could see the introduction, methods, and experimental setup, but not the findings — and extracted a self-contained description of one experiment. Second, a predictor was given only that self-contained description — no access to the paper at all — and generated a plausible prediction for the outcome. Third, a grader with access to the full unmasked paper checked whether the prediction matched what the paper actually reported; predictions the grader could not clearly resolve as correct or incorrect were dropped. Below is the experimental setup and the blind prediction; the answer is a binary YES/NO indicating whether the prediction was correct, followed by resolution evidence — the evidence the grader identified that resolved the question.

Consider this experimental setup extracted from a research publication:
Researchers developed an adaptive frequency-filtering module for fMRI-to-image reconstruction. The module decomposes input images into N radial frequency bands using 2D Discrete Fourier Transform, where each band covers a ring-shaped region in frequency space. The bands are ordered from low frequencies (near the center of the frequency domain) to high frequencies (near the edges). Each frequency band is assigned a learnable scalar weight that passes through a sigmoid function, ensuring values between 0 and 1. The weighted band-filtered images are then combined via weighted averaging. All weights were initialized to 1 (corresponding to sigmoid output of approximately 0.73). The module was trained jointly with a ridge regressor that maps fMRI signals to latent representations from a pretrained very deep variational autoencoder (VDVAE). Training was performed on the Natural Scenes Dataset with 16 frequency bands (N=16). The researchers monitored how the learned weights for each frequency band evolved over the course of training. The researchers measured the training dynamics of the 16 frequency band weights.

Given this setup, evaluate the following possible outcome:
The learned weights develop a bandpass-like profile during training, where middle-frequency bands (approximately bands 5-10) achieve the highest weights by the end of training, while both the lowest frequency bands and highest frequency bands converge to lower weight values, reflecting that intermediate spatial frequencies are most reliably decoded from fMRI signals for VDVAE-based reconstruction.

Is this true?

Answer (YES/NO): NO